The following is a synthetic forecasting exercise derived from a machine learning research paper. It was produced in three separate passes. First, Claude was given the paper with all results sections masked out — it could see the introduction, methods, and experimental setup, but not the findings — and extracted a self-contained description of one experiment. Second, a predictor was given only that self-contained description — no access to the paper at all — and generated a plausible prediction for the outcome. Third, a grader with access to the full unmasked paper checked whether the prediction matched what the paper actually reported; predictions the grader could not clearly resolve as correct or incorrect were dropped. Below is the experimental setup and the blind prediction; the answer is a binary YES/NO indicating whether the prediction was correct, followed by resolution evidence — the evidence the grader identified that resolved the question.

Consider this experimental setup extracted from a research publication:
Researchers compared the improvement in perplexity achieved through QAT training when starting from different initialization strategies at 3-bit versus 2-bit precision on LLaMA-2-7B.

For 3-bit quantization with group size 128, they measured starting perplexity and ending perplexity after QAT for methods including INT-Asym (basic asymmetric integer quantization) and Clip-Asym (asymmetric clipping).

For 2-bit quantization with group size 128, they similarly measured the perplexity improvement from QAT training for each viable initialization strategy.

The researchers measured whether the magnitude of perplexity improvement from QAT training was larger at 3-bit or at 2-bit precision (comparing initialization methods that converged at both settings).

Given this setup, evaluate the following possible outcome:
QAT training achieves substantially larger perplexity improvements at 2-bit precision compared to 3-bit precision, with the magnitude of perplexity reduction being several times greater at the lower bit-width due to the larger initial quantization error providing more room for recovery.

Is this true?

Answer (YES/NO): YES